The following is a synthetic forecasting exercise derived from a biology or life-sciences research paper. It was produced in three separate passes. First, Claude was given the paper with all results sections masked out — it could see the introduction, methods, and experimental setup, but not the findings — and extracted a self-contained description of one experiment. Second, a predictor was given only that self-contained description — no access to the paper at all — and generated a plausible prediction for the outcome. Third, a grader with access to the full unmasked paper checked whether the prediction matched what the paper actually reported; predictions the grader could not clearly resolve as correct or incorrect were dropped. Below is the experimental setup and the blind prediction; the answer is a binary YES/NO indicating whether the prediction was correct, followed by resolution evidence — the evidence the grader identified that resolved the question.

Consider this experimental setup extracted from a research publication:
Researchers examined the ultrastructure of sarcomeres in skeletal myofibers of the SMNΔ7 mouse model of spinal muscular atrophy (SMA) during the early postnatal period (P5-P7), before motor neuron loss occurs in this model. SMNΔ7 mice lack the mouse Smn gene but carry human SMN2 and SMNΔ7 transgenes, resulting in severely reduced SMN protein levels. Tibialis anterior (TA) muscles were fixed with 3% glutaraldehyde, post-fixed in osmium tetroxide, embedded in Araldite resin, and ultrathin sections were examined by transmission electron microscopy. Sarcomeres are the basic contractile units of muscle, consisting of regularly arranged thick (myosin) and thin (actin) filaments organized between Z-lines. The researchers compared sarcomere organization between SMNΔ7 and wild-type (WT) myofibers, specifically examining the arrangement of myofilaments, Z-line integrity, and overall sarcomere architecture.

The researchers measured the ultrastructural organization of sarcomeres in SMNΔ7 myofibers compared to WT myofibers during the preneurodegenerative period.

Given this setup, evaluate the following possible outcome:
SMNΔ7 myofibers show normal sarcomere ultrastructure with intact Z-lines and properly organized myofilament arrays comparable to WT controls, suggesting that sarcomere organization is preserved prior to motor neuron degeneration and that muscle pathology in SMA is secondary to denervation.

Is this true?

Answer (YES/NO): NO